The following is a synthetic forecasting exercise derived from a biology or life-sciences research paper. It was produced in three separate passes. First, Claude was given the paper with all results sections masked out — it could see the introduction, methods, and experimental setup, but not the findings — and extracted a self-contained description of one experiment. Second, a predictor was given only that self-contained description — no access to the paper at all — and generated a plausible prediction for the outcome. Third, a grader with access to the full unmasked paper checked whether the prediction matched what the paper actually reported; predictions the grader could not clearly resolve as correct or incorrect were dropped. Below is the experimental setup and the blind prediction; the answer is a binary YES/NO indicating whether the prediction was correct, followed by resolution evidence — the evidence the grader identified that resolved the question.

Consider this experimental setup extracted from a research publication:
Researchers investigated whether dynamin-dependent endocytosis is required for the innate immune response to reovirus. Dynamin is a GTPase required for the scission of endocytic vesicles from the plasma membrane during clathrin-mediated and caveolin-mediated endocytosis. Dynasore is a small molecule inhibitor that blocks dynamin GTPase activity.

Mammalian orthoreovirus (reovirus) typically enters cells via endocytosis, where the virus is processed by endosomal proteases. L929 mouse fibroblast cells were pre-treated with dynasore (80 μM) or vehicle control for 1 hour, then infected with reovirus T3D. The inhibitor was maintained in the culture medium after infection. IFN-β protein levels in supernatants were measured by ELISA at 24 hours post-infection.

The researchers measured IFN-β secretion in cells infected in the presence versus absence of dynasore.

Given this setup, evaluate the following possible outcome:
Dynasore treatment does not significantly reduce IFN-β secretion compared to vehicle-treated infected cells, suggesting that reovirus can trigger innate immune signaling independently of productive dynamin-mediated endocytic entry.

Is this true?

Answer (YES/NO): NO